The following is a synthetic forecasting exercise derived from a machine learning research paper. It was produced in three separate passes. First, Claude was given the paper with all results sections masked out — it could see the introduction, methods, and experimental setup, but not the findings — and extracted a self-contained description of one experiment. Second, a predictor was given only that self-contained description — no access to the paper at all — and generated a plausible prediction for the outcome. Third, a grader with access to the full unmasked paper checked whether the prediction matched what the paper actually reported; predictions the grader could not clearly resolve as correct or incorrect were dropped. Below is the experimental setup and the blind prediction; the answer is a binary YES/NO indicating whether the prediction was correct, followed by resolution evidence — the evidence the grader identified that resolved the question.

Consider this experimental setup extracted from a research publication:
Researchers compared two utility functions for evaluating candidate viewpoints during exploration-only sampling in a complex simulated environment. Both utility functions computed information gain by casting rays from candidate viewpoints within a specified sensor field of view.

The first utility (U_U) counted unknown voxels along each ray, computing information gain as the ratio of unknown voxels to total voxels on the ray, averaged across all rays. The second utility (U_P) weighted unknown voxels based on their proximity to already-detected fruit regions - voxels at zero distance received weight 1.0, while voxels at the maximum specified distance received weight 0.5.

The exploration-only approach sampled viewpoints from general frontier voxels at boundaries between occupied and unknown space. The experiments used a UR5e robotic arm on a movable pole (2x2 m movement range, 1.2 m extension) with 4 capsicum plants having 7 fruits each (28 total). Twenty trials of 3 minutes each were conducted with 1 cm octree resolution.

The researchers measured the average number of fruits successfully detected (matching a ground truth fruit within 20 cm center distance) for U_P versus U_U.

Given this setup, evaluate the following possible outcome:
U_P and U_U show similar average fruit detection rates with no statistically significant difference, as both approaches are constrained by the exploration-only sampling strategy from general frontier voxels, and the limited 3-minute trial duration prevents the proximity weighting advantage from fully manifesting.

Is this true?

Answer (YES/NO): NO